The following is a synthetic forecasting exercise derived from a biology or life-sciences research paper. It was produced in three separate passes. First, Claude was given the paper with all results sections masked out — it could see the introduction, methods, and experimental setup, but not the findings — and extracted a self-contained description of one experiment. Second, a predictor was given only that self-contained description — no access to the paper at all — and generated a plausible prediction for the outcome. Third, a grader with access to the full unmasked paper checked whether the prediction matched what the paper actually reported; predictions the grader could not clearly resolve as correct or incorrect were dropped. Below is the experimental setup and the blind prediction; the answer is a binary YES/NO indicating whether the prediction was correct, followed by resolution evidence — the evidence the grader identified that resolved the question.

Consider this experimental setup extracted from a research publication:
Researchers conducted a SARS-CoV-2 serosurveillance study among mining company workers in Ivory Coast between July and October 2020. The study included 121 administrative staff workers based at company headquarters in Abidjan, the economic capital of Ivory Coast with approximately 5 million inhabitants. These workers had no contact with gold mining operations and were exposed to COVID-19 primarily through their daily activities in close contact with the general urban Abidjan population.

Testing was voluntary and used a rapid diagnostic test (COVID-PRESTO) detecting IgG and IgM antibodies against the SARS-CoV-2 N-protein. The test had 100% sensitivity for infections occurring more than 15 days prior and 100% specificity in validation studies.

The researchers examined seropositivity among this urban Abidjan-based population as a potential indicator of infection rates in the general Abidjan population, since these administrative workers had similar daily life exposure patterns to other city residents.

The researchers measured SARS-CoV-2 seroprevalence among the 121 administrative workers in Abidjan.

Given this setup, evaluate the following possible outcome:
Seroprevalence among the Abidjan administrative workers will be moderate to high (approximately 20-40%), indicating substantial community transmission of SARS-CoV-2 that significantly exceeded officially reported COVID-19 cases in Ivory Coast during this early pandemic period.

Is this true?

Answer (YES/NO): YES